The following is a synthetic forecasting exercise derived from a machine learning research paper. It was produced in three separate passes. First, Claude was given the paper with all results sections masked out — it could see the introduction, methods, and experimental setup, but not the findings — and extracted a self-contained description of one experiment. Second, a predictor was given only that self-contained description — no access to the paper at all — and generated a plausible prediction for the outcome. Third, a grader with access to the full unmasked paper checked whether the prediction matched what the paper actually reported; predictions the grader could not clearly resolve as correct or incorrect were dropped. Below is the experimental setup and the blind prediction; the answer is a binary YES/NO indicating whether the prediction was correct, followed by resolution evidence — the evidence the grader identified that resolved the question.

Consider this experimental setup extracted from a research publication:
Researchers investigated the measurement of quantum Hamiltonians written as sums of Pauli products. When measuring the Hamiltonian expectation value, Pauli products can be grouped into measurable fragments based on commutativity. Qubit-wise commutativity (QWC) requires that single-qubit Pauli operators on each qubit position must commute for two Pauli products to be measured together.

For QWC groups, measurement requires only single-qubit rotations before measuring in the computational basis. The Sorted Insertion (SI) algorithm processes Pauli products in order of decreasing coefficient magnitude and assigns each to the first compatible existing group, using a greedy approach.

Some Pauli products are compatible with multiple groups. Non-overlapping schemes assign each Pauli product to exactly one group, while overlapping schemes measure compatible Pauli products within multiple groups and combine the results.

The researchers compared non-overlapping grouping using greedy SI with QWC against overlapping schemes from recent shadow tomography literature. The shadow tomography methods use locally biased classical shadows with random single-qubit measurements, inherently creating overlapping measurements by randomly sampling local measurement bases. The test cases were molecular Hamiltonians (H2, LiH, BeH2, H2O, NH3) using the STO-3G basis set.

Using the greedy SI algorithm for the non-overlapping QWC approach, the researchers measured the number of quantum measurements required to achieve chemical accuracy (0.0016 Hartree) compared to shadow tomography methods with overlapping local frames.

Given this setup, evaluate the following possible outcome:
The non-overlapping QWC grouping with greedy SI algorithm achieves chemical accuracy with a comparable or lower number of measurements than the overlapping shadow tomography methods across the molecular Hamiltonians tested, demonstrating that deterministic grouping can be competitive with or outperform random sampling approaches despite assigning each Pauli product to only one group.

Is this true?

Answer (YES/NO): YES